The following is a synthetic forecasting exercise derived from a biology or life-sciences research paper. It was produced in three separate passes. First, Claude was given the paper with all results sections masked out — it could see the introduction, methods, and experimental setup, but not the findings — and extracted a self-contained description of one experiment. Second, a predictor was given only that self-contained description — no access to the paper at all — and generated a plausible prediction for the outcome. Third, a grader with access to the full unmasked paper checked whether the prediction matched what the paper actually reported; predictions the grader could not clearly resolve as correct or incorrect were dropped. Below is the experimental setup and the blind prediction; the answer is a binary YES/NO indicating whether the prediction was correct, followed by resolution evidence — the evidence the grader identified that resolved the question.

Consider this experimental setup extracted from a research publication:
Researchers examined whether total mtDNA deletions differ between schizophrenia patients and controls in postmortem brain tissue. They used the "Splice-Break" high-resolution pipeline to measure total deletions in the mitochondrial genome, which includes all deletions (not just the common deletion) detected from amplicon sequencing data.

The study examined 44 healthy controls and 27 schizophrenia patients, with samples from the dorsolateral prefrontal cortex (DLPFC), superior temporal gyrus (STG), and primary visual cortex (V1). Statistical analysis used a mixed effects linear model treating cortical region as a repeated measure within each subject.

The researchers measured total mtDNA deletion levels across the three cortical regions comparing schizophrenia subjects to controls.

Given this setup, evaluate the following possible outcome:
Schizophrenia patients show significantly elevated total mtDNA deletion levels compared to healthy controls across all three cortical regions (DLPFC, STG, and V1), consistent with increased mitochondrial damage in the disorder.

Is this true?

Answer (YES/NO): NO